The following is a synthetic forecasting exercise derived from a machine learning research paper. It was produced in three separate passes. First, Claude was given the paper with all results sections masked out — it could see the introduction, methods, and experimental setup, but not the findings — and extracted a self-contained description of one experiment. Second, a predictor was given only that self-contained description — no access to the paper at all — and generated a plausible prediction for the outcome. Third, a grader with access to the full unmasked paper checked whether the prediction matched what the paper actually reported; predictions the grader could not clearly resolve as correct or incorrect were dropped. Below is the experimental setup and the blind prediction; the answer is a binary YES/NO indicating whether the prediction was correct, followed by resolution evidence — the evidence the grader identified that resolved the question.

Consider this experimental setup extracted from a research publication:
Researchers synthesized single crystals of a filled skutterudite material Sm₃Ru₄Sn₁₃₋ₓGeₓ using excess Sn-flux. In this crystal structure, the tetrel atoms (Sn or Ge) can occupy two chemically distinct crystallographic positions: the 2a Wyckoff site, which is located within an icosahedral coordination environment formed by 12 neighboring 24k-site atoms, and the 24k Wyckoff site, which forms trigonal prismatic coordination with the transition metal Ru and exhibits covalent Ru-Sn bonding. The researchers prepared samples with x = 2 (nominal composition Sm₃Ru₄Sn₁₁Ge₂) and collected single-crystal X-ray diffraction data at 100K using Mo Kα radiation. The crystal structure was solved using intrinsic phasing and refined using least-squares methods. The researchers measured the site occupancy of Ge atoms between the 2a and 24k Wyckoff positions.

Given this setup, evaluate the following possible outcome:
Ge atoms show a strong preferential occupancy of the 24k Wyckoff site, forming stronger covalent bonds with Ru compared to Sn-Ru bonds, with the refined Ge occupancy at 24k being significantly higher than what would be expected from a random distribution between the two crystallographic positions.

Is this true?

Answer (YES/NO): NO